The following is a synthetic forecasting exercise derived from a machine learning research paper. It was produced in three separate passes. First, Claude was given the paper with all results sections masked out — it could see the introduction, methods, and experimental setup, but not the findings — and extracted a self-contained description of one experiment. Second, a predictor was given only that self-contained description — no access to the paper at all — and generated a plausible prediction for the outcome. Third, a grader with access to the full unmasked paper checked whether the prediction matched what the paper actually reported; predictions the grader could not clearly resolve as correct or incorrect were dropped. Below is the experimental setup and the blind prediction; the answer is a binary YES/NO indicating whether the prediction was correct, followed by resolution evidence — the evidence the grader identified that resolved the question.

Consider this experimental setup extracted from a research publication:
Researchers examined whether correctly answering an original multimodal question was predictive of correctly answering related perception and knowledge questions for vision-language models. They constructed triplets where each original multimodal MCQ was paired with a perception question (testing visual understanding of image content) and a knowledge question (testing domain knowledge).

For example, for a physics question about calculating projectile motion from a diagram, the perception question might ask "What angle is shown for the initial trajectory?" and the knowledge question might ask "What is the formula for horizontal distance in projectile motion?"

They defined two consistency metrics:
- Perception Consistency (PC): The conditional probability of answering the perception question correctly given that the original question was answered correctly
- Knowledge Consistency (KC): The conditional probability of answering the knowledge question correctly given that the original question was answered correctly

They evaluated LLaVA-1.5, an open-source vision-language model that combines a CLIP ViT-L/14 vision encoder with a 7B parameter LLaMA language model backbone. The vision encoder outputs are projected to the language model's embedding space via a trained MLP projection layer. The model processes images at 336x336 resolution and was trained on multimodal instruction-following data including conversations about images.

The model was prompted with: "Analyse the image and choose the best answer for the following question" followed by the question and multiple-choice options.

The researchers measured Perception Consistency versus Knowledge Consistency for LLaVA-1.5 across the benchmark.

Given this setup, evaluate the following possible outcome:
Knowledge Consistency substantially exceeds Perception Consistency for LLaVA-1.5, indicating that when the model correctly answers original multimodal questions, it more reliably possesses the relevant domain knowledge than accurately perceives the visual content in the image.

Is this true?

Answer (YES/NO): NO